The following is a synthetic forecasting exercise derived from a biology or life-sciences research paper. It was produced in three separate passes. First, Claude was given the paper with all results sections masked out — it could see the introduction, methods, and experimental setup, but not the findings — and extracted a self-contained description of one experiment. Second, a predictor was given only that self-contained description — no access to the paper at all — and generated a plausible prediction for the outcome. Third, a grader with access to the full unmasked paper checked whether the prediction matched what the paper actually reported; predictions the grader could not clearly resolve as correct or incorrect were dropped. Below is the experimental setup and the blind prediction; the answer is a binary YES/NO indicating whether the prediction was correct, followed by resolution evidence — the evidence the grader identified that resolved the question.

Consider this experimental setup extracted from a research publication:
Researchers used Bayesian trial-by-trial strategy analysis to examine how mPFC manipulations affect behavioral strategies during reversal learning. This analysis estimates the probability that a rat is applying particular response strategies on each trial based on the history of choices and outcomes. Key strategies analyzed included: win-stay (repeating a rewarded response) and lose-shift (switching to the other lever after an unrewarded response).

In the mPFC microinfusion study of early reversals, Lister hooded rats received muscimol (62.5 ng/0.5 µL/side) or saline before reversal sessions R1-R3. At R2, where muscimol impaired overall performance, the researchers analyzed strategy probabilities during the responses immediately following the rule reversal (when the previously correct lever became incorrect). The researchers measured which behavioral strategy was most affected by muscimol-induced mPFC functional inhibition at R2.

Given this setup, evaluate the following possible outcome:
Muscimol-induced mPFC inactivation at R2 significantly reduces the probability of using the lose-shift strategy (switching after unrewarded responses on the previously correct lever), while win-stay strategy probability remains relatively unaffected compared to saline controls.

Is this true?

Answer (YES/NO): YES